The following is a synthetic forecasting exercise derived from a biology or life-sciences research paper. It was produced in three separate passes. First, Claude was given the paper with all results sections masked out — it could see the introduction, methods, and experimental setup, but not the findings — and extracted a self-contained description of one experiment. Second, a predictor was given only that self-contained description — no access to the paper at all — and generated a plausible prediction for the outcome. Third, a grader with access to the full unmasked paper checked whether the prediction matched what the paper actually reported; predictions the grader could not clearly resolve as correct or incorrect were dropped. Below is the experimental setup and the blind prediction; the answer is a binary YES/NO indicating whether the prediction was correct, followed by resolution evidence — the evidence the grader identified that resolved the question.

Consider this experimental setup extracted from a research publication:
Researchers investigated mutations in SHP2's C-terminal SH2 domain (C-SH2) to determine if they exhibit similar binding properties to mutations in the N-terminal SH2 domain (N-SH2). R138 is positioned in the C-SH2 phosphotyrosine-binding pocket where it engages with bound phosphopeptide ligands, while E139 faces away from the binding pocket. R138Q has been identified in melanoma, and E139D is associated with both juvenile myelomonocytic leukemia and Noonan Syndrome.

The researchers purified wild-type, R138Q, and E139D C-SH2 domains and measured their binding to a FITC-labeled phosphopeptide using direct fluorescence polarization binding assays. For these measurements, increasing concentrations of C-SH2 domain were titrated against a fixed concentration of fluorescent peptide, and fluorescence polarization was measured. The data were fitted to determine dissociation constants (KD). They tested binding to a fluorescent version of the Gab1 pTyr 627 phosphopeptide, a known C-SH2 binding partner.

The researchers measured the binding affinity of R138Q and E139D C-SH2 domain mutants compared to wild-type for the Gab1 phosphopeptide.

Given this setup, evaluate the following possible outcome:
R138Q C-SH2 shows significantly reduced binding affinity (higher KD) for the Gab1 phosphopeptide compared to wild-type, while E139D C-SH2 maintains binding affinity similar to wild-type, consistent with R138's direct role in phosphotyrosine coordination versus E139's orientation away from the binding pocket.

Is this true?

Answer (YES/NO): YES